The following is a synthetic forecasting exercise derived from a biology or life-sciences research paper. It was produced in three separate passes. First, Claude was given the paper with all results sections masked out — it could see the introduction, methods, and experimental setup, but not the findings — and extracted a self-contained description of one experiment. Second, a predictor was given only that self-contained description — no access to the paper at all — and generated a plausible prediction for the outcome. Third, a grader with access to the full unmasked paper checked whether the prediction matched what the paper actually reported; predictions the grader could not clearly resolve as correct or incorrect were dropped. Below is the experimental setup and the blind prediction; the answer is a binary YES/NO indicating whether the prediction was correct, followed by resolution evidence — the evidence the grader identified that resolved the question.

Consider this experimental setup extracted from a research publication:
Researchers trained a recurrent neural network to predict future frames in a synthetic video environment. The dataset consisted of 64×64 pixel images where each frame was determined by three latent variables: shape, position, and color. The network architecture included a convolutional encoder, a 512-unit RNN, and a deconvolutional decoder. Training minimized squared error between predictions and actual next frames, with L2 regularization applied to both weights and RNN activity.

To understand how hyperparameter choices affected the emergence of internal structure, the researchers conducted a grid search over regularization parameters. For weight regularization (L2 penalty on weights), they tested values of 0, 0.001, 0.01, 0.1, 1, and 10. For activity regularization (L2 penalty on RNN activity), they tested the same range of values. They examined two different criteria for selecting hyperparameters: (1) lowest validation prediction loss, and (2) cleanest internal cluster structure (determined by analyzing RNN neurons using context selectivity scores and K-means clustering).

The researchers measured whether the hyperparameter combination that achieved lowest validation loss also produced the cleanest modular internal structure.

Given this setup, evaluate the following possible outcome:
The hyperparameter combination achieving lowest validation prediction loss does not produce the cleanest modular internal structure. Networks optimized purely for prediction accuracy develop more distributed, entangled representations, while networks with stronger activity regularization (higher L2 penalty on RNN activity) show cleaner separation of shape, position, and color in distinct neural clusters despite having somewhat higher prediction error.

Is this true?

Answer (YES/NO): YES